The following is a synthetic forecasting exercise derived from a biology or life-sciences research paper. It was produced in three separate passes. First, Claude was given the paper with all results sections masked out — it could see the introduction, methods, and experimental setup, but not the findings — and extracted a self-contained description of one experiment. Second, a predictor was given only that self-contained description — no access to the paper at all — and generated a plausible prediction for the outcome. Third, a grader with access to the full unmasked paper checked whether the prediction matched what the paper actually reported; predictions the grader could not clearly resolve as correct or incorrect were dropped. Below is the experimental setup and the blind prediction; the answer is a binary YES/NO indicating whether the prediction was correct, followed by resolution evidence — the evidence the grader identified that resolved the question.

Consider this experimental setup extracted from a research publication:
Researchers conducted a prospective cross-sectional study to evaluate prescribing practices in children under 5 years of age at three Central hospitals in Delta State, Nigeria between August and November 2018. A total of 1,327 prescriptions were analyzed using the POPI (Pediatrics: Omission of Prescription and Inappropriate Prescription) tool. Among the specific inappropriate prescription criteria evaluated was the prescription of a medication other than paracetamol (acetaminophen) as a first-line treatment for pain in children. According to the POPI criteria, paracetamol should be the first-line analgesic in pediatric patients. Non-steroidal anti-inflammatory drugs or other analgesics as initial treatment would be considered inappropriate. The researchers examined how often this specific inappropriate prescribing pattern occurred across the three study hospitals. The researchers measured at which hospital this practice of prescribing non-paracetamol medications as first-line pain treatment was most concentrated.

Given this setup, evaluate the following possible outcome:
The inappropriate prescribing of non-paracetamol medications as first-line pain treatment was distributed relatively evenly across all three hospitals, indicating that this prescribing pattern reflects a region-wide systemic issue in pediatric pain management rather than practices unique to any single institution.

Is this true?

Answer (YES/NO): NO